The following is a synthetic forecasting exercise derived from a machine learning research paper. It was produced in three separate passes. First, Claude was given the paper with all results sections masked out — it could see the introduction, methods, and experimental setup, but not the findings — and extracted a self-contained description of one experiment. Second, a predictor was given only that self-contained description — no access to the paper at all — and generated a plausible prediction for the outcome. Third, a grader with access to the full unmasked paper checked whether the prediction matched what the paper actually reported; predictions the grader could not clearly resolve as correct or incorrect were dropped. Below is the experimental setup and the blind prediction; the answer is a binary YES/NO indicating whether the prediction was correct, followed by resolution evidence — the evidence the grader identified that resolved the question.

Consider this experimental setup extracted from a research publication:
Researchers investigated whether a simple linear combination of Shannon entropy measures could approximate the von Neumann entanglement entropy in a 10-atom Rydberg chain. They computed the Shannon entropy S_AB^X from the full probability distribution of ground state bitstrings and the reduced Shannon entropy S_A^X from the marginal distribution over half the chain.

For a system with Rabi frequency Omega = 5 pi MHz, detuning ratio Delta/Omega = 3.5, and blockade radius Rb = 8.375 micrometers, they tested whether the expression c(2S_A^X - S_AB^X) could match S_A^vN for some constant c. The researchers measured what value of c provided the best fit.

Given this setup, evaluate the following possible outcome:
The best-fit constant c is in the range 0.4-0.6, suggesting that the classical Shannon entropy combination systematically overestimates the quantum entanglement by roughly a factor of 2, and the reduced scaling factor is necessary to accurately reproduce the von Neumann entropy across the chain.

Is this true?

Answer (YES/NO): NO